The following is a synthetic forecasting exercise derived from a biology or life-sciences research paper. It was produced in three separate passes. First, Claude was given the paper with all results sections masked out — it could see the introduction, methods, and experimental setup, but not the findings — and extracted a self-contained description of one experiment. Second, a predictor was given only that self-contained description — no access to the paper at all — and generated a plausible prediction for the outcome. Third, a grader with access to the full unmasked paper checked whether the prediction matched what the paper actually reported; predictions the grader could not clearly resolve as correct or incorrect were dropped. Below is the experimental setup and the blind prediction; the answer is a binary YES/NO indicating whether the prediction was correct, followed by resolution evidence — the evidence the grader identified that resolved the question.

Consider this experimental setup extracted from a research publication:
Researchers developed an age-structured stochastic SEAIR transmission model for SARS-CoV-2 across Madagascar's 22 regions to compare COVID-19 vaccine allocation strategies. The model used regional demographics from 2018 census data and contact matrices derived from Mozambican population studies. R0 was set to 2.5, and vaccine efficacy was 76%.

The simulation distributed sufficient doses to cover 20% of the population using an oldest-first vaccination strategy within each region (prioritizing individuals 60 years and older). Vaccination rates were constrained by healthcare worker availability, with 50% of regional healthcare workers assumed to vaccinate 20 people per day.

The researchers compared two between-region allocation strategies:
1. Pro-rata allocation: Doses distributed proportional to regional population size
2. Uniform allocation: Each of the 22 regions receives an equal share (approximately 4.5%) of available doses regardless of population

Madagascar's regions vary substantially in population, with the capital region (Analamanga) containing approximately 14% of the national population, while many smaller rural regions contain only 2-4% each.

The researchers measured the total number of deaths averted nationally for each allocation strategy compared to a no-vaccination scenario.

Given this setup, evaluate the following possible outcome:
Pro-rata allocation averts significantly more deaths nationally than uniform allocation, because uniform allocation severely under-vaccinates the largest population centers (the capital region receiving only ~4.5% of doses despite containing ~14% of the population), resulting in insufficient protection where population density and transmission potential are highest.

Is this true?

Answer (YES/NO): YES